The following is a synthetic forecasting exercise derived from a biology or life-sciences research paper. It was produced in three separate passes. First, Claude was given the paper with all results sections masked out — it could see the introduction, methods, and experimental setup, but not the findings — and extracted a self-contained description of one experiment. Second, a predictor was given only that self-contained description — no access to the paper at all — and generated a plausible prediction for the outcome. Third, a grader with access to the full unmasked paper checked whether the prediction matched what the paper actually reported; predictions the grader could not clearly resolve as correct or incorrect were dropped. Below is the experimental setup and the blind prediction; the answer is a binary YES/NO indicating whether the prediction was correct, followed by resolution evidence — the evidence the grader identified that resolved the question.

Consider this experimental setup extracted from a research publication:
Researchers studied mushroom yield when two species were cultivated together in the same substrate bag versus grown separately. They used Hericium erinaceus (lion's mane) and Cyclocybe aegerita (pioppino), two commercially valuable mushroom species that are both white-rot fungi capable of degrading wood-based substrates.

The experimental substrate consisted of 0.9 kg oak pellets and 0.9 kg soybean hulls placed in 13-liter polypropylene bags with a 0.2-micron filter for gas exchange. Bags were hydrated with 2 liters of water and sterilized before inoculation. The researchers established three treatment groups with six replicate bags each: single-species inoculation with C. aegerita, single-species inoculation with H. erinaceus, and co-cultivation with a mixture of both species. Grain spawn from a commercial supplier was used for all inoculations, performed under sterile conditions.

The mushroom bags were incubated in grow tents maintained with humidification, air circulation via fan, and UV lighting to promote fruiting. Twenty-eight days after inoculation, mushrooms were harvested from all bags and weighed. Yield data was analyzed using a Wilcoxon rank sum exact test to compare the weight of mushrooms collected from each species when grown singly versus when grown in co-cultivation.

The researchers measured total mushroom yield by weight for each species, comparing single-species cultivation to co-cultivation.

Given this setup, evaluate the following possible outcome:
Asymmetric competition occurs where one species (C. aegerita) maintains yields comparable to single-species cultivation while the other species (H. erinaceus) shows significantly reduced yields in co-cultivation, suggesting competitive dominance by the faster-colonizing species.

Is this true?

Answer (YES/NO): NO